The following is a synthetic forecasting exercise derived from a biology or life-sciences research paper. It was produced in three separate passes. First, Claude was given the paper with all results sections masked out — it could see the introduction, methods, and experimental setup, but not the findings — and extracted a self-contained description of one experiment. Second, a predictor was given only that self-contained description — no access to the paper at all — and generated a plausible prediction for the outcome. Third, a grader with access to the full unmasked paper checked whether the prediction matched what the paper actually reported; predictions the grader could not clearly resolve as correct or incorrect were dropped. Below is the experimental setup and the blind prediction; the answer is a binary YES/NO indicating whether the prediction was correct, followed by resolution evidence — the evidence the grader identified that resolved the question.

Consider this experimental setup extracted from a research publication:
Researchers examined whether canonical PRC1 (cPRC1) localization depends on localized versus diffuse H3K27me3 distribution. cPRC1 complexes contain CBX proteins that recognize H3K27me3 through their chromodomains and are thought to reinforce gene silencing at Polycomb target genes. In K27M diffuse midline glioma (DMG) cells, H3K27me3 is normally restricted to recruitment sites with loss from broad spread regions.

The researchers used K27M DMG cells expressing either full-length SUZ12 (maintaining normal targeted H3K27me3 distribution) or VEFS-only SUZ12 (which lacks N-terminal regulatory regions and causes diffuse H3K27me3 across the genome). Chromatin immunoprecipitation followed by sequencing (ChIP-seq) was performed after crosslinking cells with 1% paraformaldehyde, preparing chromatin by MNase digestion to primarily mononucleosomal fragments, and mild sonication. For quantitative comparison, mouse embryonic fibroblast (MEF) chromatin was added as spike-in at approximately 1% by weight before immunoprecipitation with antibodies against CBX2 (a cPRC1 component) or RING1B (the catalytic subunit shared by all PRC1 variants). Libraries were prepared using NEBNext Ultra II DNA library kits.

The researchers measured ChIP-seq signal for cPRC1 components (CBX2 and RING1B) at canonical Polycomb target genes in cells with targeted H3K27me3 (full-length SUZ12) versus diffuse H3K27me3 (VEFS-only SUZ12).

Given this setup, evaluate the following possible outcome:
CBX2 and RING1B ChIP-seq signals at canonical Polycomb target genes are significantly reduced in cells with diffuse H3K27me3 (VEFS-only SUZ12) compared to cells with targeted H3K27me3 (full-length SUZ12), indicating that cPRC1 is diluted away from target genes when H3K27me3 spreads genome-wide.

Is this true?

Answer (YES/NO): YES